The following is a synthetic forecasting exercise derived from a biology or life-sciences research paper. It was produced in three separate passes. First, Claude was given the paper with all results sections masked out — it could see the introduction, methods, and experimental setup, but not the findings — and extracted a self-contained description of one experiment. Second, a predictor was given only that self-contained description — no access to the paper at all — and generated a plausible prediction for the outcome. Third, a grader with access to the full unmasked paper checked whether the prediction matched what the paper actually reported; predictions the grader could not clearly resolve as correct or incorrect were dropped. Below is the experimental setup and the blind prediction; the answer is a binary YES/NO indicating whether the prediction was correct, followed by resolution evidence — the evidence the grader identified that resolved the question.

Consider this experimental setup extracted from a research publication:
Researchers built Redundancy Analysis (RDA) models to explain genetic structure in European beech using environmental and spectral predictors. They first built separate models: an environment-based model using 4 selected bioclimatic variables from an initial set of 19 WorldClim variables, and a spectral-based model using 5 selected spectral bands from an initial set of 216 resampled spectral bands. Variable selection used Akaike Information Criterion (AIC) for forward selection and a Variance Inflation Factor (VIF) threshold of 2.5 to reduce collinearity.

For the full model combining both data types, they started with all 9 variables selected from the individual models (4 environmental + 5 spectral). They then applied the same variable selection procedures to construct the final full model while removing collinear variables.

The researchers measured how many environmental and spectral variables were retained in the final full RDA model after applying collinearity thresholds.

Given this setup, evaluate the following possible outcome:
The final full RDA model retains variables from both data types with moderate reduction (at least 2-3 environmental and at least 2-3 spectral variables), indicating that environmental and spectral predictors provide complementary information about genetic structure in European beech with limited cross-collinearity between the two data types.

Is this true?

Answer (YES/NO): YES